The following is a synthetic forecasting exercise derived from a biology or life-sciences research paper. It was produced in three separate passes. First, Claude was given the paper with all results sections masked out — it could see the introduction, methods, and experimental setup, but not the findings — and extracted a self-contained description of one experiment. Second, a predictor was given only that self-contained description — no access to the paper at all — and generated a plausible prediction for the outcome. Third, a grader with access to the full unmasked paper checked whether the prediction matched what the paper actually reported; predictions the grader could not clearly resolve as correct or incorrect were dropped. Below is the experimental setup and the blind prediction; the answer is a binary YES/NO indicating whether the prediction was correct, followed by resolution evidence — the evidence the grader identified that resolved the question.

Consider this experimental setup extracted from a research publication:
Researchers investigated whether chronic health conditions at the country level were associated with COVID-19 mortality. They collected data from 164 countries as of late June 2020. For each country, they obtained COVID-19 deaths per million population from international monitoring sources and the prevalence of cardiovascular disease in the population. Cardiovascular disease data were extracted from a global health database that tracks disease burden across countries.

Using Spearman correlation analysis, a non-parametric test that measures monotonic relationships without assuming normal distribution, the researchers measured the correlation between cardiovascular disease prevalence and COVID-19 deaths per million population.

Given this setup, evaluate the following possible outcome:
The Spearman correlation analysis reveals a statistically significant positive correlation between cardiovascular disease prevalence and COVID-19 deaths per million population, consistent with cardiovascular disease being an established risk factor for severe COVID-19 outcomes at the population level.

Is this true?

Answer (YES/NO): YES